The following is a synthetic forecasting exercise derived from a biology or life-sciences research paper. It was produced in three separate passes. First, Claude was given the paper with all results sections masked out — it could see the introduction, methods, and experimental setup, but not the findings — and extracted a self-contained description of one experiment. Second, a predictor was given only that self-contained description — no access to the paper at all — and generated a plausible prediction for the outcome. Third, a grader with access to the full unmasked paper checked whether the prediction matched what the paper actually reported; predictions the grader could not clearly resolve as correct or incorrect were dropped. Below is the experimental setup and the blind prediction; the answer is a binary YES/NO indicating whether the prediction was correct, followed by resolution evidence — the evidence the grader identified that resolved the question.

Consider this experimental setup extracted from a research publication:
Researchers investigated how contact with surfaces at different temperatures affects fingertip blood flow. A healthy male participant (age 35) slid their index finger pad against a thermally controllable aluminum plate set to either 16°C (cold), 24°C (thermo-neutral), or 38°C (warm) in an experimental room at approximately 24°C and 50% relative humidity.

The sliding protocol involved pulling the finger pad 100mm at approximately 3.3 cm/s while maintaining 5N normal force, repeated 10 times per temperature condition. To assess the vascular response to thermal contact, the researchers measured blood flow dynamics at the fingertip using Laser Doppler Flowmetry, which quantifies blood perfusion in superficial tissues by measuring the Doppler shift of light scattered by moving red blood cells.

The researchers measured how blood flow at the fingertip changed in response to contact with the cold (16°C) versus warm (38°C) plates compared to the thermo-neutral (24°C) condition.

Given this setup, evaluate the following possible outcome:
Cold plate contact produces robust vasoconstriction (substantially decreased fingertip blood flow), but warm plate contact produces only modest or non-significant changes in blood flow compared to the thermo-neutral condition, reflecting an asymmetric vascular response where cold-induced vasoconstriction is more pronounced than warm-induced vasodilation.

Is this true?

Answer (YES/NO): NO